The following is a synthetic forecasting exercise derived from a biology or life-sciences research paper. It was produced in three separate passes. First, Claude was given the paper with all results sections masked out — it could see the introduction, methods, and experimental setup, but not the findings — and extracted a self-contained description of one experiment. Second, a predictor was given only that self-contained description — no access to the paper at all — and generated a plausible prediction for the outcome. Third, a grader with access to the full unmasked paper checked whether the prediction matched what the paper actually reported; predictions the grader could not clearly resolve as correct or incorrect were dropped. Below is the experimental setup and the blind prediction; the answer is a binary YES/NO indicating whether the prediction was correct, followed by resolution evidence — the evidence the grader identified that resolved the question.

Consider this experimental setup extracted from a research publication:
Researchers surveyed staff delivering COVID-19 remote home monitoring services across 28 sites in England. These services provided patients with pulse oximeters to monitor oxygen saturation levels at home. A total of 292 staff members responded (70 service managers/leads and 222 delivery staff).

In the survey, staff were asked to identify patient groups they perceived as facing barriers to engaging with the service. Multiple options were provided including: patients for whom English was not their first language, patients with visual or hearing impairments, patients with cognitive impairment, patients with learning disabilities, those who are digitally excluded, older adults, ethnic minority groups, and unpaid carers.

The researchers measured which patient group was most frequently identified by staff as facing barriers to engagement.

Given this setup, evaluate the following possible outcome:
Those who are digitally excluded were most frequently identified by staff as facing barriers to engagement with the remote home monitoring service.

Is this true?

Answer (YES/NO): NO